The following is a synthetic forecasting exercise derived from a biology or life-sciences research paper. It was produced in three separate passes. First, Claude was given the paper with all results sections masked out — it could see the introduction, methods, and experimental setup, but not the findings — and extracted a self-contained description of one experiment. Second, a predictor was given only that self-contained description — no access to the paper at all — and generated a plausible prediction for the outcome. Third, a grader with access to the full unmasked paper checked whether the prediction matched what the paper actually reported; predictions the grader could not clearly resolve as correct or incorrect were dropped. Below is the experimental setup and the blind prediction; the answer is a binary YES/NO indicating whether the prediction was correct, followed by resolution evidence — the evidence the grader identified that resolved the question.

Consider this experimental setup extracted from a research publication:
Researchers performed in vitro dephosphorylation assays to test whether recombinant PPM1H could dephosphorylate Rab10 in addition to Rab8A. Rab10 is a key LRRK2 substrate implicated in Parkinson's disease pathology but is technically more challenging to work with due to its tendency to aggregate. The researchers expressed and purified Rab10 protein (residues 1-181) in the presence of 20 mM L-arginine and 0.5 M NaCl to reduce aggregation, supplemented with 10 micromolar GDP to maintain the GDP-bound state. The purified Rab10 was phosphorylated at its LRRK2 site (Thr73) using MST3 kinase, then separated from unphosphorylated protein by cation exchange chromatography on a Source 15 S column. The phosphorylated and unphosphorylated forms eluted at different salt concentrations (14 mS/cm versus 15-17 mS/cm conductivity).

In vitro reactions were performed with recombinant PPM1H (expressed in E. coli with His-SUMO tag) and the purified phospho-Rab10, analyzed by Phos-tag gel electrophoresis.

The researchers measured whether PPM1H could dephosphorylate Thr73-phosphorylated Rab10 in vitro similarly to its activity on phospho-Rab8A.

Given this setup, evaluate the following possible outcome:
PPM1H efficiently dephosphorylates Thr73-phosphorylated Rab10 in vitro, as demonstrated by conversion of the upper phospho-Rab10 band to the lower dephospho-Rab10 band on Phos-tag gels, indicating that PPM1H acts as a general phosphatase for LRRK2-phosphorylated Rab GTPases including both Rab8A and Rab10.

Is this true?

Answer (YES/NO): YES